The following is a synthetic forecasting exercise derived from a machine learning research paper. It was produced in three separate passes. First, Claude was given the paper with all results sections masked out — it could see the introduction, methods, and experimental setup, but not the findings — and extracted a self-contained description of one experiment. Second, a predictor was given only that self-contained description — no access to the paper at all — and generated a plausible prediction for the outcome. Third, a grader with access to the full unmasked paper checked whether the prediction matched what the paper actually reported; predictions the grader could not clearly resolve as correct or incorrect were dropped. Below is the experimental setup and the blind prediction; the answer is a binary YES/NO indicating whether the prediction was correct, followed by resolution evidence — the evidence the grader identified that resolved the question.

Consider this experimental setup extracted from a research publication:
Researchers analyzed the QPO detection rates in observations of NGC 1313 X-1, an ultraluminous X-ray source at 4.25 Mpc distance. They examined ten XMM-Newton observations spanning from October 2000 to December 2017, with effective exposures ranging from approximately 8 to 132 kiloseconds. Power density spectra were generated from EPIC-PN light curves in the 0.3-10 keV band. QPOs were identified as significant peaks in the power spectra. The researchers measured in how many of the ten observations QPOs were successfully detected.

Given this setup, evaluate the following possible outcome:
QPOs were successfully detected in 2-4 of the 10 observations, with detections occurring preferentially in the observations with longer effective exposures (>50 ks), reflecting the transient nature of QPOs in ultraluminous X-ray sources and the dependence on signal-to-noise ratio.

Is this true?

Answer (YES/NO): NO